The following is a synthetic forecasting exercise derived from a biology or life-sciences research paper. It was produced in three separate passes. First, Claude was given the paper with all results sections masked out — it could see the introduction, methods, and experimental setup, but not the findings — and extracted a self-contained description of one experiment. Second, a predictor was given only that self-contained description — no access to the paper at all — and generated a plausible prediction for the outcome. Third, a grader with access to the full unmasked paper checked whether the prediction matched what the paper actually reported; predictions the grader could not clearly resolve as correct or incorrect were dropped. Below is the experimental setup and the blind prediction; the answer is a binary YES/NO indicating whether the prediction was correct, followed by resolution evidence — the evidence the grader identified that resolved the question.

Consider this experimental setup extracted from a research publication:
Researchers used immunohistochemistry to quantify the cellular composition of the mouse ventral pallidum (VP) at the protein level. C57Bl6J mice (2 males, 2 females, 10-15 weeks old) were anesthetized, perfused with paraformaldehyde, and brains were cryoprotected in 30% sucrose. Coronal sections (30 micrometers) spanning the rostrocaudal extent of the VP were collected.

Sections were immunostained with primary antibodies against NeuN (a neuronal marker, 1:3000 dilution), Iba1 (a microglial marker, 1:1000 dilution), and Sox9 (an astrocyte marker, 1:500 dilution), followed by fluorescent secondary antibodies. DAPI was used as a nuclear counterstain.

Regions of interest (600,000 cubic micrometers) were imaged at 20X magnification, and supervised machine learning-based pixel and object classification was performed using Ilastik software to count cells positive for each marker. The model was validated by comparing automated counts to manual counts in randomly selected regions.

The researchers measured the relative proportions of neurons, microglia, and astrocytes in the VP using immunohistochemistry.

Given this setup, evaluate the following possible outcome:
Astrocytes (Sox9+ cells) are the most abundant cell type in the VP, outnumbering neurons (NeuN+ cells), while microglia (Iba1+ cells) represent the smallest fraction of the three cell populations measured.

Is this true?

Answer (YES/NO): NO